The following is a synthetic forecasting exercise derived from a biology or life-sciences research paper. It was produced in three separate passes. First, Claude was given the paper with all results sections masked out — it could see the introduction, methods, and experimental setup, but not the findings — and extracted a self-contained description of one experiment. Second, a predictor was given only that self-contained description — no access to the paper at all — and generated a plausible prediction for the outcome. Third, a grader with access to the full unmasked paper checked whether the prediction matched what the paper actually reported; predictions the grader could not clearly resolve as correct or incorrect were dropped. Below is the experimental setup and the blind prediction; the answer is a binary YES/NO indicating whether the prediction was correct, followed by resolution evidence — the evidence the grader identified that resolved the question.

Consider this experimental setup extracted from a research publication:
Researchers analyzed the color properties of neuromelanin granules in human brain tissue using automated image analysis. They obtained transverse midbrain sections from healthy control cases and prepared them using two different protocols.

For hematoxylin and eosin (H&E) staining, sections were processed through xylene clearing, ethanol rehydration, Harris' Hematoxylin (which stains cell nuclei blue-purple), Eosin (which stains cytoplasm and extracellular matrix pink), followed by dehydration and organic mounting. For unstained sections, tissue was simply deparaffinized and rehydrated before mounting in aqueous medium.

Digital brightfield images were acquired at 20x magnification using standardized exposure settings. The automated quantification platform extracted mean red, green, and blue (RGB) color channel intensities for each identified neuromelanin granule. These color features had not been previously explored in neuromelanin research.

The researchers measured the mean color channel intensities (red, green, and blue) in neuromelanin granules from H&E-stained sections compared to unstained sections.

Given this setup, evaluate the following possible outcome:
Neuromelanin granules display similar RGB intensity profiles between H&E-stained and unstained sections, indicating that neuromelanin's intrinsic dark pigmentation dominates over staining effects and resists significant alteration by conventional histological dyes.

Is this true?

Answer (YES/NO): NO